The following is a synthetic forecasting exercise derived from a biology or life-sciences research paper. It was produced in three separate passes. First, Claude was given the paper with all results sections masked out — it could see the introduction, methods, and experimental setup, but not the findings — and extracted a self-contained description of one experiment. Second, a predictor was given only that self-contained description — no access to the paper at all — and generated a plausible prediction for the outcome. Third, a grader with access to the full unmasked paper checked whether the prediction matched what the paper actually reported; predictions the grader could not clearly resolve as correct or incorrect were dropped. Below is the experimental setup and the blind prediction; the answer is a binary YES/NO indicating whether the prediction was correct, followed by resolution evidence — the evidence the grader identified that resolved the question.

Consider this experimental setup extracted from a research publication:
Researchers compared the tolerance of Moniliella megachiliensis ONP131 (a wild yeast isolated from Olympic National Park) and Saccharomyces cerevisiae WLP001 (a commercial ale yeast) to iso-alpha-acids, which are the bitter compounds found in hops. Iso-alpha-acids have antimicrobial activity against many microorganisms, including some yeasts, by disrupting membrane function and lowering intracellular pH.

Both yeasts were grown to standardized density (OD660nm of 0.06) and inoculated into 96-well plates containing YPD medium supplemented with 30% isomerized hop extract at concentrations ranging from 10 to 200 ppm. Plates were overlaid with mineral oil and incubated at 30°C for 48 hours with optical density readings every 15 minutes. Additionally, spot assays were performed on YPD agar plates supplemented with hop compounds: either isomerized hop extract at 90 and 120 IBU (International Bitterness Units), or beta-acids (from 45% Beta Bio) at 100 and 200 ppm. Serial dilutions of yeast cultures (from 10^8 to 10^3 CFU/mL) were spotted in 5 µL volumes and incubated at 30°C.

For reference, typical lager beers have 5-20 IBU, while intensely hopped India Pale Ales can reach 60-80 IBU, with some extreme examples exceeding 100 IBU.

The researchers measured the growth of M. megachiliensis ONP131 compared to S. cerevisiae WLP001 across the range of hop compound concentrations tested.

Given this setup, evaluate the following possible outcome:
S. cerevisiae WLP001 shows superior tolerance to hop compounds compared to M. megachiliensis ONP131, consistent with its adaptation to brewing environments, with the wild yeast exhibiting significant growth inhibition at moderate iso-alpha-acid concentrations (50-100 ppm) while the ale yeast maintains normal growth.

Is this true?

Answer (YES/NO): NO